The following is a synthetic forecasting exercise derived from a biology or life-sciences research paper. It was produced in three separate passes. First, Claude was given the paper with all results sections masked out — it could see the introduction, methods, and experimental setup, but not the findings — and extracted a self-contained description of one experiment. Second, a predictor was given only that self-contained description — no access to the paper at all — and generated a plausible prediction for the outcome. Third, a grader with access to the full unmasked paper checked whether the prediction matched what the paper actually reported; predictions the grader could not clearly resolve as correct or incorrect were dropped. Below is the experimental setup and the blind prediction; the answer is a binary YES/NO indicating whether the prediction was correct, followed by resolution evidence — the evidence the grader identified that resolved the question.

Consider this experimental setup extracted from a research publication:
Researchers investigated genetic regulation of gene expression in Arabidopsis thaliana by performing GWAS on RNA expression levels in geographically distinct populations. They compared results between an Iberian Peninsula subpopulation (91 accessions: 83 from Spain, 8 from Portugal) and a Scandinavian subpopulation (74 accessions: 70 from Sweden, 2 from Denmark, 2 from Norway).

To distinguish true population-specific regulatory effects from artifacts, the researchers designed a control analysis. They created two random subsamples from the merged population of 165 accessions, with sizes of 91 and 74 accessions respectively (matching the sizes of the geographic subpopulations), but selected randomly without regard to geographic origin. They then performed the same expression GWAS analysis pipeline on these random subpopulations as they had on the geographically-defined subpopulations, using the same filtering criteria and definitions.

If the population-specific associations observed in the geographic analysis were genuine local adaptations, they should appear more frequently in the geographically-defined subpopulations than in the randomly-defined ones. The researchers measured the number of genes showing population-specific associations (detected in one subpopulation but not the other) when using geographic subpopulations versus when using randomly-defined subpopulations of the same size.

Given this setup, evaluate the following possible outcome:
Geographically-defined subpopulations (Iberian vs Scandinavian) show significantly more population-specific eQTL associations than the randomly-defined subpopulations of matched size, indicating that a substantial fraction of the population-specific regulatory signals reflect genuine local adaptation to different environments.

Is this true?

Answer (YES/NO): YES